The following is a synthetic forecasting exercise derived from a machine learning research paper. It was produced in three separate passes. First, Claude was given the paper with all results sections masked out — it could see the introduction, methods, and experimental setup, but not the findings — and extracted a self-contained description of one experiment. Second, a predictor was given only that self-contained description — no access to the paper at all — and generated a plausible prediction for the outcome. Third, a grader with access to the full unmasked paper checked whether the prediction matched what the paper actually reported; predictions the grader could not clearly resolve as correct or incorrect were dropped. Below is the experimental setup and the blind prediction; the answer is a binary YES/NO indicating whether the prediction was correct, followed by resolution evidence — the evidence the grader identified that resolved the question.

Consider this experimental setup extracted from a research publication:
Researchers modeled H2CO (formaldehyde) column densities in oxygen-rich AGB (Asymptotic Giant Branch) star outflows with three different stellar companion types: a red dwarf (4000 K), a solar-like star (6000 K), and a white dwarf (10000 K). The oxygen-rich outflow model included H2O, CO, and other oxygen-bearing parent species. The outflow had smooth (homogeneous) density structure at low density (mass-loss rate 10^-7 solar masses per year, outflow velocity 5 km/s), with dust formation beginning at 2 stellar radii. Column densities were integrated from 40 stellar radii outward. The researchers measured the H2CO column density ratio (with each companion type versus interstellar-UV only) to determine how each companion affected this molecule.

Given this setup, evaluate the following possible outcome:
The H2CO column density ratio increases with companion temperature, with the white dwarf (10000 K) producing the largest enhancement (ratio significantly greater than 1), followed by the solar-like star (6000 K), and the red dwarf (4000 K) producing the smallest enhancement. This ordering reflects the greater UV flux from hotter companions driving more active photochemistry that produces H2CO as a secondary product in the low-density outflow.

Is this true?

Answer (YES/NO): NO